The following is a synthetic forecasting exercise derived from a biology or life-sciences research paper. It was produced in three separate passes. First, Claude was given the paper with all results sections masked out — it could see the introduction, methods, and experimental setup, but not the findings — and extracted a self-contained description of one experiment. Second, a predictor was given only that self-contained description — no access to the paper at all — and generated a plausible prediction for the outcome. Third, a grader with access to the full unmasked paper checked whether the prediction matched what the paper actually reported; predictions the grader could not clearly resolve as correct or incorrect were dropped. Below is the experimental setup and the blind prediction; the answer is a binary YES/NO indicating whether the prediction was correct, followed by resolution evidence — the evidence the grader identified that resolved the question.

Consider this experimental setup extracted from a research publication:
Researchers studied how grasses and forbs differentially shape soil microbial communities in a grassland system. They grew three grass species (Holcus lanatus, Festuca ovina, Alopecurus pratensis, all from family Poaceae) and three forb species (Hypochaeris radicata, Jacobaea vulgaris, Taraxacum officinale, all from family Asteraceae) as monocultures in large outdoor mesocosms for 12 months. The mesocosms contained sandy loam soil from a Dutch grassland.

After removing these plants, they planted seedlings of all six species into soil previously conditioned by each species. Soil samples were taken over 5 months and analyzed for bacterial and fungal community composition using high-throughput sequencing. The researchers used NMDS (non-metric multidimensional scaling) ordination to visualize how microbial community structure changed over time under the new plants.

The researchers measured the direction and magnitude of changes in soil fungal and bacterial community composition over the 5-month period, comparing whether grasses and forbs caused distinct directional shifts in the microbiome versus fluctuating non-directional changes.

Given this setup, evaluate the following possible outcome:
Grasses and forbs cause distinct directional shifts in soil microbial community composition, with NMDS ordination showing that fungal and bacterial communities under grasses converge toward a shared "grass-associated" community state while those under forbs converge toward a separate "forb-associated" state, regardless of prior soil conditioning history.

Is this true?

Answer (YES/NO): NO